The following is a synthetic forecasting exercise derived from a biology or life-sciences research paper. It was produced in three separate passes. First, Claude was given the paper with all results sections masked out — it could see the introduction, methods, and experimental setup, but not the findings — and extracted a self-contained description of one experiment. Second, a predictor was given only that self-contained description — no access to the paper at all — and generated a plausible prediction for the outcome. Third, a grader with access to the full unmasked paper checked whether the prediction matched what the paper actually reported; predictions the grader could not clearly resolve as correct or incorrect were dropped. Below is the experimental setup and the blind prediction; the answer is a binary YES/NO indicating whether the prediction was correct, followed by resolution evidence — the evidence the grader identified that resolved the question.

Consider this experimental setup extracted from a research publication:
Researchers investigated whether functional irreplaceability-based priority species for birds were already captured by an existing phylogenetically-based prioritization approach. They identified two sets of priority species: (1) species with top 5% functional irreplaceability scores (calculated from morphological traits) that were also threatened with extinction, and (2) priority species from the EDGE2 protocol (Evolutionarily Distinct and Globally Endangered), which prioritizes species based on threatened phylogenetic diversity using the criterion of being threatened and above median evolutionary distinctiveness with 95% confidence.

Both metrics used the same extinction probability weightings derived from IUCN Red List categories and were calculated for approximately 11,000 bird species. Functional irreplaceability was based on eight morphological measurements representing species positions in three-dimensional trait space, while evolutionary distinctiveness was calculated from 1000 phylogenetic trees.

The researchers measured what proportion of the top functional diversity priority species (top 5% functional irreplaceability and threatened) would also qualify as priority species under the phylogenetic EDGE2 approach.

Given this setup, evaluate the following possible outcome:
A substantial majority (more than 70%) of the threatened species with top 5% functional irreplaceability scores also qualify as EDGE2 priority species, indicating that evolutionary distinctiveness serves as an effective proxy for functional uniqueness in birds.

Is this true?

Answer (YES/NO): NO